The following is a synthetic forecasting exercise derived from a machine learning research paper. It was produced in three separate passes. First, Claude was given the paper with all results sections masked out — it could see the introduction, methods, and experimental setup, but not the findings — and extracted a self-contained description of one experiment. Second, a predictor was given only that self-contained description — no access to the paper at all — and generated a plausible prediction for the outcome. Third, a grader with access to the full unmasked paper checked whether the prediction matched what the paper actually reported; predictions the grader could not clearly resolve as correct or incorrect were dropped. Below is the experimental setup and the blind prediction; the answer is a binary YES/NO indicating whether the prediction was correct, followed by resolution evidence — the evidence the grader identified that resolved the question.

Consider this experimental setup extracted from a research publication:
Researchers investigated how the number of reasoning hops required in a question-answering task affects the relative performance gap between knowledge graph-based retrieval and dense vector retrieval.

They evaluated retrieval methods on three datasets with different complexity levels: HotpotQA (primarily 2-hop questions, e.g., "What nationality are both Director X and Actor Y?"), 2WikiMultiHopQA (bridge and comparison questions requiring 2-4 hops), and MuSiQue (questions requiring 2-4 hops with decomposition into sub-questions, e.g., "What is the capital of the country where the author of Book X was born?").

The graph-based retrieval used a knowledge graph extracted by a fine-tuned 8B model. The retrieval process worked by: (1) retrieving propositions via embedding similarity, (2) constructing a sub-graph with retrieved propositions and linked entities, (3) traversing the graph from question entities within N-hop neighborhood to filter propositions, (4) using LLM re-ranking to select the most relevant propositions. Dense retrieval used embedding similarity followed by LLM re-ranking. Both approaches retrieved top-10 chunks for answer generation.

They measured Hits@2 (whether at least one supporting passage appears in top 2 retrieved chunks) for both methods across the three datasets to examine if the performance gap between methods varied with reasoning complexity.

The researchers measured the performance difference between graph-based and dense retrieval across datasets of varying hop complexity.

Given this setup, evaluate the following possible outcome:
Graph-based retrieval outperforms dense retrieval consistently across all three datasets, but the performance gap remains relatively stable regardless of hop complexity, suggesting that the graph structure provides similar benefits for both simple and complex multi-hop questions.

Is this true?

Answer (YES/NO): NO